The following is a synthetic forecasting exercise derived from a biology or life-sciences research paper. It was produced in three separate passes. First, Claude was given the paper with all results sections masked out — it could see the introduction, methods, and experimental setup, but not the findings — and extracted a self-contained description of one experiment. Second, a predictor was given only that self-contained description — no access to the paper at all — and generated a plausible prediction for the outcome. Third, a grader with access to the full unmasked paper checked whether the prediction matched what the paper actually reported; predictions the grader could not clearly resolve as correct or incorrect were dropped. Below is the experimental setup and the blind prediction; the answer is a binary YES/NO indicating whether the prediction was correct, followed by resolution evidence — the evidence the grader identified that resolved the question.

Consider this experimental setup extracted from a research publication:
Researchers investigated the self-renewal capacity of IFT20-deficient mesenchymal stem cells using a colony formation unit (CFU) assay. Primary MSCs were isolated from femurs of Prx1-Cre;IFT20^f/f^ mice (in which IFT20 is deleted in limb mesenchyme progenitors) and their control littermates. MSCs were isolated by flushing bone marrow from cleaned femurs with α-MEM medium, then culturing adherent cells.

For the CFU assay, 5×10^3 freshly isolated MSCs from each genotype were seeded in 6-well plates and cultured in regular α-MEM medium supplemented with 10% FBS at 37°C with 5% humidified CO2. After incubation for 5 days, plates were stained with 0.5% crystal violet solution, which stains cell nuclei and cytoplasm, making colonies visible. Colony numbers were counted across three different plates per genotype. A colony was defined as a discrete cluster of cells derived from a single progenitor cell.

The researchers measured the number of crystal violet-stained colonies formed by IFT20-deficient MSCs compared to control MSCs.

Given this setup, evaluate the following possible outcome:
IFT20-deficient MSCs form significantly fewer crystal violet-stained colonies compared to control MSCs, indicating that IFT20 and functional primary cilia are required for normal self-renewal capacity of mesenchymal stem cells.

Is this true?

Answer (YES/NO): YES